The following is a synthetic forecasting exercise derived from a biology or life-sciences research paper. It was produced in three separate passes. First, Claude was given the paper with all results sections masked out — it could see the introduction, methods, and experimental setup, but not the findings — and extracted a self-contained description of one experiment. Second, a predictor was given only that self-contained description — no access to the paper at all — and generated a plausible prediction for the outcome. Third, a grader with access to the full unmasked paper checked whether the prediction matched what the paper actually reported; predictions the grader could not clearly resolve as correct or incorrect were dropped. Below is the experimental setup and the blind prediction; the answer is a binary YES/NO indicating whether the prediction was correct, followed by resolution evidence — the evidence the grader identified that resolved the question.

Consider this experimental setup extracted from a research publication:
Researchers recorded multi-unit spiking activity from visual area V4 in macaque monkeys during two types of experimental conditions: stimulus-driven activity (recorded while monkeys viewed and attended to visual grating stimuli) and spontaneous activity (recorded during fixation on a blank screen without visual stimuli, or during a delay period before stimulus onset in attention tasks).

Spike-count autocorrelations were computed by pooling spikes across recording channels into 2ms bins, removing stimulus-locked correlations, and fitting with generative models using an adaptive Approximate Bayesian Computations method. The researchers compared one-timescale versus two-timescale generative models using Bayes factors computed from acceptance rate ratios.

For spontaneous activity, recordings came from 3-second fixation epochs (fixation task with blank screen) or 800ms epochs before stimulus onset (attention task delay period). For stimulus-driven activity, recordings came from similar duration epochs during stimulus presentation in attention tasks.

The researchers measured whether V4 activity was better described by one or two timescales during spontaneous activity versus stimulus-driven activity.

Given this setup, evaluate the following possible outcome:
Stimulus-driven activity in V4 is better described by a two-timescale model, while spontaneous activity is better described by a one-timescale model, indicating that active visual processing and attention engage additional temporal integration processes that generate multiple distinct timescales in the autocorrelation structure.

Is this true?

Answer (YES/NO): NO